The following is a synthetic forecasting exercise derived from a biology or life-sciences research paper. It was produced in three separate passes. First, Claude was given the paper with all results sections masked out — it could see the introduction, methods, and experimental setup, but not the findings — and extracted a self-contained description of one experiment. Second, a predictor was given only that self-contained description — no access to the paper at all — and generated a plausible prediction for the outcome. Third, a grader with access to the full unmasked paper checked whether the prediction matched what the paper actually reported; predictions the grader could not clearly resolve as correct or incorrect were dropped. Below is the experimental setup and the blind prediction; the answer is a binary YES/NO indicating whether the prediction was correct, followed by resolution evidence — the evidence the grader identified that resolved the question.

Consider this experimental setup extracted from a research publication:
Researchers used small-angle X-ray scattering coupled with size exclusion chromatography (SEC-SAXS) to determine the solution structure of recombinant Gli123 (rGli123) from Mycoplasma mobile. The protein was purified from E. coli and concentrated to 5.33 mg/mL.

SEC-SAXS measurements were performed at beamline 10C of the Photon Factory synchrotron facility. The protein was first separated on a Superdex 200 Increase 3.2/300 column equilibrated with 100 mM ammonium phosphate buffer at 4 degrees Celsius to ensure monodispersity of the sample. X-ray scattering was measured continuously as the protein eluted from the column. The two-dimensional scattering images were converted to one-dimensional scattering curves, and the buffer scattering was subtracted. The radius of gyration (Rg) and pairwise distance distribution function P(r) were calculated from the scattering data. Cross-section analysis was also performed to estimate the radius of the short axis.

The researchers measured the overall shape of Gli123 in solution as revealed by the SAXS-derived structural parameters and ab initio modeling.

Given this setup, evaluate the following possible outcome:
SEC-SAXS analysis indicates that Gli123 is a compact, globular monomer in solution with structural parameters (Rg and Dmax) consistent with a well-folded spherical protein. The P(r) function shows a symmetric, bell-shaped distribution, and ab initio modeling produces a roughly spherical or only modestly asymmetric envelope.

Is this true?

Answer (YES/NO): NO